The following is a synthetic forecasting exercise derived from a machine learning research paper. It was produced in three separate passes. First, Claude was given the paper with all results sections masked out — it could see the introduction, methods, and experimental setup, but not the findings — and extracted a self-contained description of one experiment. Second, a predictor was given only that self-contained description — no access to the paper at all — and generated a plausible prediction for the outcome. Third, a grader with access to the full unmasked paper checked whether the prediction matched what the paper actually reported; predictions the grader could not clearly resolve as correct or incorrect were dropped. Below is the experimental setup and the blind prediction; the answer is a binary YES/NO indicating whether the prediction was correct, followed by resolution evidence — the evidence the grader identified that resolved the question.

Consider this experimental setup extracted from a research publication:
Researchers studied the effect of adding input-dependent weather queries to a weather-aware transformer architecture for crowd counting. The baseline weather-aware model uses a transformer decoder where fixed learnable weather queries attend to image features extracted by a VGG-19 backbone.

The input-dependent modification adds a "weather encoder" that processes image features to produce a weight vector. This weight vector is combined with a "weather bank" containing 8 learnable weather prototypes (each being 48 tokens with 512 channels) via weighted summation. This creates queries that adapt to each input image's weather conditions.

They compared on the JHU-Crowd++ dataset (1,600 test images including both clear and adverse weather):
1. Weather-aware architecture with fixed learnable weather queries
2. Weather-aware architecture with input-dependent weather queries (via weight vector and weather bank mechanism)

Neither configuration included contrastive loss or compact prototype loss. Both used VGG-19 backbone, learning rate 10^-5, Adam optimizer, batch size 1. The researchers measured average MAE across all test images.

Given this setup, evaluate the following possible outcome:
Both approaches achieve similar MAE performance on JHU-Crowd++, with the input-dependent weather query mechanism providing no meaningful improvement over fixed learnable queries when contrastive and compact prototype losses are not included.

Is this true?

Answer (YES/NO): NO